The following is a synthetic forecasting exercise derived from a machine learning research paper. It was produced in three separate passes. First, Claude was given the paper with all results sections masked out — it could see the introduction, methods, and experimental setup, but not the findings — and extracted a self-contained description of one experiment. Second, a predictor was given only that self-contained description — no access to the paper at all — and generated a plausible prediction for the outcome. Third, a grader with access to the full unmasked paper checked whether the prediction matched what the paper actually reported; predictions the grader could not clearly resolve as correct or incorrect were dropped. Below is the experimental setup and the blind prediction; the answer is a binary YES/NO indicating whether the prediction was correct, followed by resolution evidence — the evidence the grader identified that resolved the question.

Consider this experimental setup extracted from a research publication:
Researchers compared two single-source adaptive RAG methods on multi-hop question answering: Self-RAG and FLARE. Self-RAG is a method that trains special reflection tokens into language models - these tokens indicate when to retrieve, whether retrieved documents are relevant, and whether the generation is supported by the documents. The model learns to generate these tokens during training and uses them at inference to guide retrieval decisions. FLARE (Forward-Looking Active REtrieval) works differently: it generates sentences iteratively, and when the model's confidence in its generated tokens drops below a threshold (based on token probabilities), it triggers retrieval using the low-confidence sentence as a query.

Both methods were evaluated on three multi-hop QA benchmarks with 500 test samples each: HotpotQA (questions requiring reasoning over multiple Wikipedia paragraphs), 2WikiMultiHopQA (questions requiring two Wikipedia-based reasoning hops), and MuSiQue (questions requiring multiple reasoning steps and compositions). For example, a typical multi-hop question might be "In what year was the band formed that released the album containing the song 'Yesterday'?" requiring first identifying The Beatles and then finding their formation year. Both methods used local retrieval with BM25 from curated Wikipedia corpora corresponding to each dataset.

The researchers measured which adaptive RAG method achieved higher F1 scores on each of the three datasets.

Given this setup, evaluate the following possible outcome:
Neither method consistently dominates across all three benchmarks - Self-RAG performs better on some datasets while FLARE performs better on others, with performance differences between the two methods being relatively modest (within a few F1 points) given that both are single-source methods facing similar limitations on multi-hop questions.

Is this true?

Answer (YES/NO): NO